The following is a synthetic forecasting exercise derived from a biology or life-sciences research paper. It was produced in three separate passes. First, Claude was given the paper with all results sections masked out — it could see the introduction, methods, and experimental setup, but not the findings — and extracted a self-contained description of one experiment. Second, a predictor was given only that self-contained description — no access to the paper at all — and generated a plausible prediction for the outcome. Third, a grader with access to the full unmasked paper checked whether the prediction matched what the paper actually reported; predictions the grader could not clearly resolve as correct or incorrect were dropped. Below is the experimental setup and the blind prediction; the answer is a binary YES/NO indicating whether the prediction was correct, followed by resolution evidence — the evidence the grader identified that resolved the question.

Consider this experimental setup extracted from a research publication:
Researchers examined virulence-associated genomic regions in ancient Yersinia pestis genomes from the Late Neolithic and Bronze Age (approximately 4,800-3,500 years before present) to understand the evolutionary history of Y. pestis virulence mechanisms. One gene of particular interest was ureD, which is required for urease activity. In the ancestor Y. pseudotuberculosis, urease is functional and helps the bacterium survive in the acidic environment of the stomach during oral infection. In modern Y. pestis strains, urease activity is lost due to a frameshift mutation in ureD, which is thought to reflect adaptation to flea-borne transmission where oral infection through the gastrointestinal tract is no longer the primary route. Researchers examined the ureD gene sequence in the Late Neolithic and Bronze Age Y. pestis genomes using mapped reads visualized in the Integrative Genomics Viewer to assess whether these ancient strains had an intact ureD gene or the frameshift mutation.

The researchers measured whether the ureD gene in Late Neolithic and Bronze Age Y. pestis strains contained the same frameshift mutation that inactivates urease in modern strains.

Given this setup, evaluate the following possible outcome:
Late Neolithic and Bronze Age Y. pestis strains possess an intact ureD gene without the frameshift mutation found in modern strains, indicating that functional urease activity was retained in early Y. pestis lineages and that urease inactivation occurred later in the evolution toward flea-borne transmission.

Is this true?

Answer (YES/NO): YES